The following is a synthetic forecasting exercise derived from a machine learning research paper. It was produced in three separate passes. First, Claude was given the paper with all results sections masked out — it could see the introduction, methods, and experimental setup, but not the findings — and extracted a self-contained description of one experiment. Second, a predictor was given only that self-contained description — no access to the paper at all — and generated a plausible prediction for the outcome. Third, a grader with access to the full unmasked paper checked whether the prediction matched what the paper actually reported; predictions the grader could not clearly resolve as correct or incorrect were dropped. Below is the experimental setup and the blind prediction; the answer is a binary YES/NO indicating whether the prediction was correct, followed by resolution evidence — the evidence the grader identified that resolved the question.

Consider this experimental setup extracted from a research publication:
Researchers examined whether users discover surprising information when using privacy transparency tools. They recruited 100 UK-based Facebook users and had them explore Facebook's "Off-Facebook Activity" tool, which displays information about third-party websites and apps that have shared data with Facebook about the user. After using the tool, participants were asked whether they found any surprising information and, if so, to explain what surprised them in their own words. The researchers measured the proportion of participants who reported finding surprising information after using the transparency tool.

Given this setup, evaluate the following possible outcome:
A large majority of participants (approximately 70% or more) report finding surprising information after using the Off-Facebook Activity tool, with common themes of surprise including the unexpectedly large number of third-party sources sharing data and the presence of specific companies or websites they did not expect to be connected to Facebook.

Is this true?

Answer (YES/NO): NO